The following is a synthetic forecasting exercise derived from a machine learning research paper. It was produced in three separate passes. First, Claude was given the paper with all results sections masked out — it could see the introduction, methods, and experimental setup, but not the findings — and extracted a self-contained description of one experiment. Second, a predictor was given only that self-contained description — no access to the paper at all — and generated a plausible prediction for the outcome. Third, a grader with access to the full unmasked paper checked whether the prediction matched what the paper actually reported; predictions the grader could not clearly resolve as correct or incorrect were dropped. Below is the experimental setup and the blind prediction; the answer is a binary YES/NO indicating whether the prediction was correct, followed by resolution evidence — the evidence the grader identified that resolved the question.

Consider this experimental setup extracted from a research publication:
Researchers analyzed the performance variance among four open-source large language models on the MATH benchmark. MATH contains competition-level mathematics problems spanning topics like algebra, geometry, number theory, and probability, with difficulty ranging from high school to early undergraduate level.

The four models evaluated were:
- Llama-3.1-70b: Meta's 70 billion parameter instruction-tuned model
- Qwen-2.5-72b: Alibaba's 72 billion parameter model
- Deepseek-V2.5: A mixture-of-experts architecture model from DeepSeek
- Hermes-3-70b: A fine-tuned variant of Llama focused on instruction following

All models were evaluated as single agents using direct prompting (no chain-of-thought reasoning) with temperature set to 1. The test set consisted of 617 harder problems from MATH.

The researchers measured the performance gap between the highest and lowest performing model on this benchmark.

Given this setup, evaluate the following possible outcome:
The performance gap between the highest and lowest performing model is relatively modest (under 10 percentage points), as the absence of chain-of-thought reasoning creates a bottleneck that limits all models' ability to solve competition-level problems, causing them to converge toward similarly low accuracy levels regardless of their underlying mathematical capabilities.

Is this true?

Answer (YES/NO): NO